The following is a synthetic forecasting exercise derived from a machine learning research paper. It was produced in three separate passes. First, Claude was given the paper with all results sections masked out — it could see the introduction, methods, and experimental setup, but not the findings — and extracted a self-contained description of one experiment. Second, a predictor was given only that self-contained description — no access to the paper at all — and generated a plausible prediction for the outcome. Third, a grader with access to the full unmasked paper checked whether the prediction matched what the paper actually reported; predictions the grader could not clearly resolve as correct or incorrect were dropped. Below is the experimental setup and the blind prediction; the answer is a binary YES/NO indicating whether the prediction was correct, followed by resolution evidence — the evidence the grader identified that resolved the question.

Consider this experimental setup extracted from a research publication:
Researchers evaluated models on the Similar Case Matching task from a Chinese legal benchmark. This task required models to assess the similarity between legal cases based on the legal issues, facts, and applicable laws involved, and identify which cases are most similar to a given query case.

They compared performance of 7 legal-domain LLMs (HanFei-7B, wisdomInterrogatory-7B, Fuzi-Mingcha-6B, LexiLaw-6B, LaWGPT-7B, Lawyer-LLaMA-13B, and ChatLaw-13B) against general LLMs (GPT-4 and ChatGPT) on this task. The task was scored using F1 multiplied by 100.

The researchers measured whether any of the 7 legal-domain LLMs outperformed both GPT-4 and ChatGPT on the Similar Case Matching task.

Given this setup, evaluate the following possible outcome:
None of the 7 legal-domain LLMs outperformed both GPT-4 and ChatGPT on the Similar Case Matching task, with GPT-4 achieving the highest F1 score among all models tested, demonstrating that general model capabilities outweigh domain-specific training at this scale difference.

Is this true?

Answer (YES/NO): NO